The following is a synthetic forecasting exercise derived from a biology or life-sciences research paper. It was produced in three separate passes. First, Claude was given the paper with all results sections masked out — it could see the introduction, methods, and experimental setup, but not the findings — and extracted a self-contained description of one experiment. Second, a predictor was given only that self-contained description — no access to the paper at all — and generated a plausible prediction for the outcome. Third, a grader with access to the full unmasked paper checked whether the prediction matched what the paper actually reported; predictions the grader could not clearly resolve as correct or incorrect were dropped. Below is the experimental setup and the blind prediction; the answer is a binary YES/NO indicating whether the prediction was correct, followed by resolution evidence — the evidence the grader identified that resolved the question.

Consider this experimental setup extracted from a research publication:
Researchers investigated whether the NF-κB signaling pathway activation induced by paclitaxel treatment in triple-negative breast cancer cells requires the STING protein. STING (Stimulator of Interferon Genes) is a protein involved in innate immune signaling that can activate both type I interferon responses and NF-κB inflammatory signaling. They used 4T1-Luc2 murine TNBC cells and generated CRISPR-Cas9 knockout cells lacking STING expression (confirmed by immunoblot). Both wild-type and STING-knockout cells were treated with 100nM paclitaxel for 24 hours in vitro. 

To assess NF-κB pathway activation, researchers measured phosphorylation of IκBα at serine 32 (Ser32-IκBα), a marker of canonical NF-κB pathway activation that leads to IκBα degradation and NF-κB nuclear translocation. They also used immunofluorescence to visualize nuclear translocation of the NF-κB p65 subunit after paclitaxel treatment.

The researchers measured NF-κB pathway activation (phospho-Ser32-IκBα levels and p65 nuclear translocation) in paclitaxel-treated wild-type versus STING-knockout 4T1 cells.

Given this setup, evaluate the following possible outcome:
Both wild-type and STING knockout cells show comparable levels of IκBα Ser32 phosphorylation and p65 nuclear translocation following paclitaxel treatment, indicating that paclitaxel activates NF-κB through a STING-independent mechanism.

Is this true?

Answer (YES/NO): YES